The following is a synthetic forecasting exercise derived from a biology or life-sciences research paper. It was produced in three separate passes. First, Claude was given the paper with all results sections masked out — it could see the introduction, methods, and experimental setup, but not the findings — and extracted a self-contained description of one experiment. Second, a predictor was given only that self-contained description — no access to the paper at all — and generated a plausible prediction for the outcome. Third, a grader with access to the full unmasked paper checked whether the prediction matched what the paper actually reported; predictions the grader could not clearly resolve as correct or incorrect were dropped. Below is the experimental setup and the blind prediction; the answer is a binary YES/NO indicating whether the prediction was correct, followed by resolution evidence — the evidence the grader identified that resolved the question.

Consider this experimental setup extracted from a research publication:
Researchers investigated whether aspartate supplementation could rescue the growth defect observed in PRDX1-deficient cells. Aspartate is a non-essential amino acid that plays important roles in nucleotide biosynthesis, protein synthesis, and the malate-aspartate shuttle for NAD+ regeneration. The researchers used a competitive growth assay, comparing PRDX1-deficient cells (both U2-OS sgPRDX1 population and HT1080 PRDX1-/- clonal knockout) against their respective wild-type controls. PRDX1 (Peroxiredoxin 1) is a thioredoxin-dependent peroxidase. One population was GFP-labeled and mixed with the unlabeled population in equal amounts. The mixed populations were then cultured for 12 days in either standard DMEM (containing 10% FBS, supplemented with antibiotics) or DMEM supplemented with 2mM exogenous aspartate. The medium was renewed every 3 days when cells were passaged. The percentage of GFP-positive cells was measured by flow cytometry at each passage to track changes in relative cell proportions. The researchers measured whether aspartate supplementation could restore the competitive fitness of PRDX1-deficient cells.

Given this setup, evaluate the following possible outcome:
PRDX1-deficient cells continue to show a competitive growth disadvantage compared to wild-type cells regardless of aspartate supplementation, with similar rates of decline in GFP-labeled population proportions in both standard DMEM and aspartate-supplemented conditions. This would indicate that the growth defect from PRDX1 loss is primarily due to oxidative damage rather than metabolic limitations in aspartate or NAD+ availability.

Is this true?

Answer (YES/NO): YES